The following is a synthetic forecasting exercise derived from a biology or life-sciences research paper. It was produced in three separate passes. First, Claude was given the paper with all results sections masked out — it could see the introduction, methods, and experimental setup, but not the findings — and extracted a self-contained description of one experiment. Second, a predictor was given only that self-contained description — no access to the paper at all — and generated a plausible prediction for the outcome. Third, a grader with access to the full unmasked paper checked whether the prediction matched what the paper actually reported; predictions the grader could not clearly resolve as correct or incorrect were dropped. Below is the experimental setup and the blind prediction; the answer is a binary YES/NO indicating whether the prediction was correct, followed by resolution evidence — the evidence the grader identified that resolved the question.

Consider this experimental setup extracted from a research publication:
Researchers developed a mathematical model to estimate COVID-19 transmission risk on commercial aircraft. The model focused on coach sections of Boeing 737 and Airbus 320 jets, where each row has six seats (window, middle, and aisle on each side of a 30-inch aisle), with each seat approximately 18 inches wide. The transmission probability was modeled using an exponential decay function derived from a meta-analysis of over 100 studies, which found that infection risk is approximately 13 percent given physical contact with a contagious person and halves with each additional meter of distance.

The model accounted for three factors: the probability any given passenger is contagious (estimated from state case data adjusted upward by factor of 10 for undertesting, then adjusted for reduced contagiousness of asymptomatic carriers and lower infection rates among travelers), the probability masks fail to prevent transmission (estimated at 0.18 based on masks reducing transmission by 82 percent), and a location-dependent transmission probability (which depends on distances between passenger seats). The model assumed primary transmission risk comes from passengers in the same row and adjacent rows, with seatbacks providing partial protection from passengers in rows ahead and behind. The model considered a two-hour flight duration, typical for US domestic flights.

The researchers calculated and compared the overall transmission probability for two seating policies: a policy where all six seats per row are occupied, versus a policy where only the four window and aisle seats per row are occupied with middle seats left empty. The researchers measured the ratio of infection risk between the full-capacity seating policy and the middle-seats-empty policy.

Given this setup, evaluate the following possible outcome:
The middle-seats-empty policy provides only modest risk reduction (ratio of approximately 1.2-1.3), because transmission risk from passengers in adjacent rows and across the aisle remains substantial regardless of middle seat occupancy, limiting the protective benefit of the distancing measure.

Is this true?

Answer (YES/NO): NO